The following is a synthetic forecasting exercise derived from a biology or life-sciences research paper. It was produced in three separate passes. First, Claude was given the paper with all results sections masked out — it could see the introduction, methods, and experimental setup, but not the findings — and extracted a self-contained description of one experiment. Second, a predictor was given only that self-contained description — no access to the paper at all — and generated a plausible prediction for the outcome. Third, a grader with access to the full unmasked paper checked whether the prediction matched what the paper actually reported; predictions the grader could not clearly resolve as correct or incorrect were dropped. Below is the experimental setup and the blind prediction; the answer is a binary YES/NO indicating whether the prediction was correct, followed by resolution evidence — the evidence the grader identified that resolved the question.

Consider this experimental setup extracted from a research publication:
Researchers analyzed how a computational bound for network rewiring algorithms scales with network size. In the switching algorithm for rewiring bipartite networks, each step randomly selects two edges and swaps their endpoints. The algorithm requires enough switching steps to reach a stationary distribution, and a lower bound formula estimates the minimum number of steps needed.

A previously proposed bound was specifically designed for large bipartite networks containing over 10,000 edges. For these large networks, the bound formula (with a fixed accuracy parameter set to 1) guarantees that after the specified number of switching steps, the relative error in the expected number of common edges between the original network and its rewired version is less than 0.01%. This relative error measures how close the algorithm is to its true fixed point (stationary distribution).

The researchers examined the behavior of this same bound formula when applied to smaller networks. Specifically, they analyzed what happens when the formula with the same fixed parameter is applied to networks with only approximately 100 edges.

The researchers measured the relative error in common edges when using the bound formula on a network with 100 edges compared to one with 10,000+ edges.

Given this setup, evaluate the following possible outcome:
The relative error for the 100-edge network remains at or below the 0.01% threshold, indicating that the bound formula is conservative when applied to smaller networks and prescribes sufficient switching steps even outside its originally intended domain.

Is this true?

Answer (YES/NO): NO